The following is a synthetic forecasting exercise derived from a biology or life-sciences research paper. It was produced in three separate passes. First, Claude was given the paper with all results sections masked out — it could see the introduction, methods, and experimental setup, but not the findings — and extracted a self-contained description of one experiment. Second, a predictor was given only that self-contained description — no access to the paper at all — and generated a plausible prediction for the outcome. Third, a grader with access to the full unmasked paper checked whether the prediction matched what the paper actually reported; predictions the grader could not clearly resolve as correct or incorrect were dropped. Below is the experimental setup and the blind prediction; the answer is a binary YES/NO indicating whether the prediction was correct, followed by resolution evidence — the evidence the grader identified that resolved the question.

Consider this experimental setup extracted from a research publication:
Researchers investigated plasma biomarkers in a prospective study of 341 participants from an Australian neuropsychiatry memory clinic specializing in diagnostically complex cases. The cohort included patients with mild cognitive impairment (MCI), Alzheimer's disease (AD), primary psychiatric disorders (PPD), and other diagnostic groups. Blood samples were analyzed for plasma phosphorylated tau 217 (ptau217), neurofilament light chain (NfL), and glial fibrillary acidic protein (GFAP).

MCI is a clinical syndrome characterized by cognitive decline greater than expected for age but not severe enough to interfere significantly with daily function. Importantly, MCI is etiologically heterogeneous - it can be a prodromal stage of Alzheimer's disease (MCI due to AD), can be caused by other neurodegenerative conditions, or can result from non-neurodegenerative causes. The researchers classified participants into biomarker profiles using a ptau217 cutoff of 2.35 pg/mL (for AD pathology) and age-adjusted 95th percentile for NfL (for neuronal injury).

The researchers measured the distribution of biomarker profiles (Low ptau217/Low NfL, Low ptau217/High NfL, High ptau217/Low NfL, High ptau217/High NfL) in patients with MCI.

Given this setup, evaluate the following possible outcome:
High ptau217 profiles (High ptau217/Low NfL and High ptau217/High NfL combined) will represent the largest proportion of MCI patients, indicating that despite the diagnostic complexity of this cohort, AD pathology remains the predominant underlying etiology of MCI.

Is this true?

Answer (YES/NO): NO